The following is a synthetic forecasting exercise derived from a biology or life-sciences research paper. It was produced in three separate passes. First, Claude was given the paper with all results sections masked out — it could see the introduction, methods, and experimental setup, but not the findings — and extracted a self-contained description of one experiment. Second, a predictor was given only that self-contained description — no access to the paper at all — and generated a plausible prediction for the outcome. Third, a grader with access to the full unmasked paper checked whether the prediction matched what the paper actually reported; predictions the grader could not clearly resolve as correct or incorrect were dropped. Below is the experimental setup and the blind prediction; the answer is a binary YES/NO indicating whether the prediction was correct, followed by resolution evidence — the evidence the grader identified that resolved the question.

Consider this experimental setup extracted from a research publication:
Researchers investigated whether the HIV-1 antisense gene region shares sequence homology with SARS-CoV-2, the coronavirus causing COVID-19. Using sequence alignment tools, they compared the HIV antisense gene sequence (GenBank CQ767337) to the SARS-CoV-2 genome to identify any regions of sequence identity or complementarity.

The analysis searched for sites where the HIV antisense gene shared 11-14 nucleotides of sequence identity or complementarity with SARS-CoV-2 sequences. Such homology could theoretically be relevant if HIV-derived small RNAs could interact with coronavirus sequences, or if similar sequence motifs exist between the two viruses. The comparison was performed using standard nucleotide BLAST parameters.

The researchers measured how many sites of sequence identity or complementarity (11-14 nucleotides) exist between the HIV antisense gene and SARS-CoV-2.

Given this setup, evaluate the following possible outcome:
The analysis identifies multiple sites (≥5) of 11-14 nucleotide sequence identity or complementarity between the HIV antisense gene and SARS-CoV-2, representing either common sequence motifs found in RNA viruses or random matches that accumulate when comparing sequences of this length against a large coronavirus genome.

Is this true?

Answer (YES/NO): YES